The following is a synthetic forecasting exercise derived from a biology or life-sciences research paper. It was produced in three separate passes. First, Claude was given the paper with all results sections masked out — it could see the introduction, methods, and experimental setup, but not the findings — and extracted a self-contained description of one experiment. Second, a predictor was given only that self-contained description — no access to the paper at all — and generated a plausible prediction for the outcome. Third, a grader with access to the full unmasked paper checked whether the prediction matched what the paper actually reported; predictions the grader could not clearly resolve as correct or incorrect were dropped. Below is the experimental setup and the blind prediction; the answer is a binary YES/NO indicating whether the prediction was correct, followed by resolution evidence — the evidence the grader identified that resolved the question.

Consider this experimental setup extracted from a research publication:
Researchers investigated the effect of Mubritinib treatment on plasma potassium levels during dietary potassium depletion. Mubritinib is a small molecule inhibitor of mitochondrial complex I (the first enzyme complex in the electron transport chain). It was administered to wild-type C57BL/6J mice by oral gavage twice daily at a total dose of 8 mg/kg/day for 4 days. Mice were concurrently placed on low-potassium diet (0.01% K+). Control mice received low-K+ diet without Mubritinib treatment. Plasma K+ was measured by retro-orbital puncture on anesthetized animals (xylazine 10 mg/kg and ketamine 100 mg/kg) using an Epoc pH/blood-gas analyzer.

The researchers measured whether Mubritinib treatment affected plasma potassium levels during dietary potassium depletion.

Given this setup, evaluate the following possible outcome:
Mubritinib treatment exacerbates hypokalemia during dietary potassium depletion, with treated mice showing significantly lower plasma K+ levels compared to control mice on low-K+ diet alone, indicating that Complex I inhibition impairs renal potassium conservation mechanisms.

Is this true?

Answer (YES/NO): YES